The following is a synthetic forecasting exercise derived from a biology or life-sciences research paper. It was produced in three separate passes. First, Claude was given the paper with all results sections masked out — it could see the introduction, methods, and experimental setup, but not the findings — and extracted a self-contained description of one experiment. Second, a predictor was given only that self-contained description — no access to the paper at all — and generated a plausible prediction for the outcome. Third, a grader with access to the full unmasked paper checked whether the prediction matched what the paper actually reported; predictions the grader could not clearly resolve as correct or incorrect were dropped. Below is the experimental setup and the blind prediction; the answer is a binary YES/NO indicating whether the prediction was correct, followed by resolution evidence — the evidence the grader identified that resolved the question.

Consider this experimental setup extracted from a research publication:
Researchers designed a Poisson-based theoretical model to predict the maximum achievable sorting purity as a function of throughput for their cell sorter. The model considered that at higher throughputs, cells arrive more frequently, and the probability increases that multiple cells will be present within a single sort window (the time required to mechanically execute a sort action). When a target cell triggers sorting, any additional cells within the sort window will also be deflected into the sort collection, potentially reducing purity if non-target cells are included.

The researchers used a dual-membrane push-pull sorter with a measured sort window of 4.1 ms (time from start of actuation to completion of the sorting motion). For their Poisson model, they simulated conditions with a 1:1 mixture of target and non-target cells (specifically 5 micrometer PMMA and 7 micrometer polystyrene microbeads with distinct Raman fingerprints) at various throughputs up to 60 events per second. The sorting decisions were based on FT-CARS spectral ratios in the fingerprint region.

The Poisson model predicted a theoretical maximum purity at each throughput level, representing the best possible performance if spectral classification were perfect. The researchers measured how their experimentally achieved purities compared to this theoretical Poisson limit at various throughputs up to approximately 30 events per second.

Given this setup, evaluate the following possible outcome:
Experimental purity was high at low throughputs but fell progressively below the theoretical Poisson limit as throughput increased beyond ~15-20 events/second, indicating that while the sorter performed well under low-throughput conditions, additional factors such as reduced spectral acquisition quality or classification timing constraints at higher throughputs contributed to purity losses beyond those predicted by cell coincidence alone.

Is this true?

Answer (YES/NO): YES